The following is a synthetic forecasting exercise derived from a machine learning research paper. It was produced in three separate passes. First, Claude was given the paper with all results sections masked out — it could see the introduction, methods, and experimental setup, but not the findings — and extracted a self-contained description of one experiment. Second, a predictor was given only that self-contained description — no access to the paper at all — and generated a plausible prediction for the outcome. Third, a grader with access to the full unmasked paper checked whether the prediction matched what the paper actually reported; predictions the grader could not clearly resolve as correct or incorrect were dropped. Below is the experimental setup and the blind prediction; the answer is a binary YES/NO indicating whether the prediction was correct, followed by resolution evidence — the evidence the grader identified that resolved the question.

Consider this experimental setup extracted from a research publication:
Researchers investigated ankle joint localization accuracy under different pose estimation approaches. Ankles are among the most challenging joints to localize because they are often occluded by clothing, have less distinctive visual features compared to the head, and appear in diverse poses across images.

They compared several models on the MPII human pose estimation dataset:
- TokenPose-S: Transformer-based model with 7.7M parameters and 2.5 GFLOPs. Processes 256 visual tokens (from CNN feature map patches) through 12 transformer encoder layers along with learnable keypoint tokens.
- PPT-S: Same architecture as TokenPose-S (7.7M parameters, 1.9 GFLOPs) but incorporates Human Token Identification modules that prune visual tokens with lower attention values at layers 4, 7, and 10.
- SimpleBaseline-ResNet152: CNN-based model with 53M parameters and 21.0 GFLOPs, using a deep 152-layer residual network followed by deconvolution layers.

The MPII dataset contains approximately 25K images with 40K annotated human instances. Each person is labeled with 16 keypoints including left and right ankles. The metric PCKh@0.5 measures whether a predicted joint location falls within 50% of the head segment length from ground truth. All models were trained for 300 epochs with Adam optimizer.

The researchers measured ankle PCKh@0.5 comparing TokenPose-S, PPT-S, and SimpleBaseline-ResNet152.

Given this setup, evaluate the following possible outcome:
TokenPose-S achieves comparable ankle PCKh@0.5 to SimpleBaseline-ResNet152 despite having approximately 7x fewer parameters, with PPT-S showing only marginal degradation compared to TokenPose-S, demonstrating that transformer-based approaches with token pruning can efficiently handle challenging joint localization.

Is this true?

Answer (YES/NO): NO